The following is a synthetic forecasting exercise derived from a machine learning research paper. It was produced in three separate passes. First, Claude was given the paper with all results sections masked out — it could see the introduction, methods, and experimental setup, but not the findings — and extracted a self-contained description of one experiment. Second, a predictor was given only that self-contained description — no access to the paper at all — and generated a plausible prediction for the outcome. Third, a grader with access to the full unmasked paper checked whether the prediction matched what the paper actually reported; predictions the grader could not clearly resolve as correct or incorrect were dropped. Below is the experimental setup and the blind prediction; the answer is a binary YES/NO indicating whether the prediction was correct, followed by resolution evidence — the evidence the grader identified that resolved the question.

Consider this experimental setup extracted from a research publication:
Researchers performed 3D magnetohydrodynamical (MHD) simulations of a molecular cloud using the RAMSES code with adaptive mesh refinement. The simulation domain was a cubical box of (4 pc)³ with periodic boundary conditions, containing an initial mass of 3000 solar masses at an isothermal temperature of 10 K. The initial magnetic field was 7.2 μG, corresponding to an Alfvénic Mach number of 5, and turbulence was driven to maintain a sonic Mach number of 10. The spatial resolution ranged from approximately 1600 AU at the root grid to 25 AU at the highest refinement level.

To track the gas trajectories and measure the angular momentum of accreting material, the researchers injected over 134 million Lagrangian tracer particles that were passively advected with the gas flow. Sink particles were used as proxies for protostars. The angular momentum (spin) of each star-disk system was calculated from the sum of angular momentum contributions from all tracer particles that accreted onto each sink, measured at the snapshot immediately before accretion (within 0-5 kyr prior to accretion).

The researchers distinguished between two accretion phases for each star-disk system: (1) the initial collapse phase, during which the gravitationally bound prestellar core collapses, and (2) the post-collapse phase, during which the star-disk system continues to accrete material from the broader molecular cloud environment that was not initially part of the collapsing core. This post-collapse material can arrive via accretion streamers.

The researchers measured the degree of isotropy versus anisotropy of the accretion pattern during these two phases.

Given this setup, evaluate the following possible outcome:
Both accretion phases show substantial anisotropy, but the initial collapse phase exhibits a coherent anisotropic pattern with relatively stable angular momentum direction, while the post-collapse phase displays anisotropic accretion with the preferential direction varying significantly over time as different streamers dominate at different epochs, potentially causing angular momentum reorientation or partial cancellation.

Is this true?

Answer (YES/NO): NO